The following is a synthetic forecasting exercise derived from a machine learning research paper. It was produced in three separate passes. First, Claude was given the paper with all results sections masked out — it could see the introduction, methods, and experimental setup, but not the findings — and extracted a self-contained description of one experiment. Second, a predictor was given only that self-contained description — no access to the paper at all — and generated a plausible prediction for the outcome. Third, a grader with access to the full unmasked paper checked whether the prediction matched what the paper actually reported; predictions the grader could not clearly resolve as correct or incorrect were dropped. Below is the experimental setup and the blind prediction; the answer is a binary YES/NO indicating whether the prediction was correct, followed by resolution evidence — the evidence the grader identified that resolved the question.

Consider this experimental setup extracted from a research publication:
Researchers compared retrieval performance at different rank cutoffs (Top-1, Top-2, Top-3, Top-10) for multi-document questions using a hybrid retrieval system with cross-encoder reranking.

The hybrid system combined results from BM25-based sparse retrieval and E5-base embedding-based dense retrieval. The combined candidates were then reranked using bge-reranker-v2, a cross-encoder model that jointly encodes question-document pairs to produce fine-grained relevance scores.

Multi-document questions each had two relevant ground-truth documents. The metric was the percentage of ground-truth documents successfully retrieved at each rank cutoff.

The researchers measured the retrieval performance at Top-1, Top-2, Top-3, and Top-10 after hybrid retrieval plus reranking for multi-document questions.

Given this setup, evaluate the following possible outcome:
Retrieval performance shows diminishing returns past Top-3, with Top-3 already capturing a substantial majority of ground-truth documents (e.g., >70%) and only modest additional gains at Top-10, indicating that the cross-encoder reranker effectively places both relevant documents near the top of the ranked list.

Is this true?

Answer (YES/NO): NO